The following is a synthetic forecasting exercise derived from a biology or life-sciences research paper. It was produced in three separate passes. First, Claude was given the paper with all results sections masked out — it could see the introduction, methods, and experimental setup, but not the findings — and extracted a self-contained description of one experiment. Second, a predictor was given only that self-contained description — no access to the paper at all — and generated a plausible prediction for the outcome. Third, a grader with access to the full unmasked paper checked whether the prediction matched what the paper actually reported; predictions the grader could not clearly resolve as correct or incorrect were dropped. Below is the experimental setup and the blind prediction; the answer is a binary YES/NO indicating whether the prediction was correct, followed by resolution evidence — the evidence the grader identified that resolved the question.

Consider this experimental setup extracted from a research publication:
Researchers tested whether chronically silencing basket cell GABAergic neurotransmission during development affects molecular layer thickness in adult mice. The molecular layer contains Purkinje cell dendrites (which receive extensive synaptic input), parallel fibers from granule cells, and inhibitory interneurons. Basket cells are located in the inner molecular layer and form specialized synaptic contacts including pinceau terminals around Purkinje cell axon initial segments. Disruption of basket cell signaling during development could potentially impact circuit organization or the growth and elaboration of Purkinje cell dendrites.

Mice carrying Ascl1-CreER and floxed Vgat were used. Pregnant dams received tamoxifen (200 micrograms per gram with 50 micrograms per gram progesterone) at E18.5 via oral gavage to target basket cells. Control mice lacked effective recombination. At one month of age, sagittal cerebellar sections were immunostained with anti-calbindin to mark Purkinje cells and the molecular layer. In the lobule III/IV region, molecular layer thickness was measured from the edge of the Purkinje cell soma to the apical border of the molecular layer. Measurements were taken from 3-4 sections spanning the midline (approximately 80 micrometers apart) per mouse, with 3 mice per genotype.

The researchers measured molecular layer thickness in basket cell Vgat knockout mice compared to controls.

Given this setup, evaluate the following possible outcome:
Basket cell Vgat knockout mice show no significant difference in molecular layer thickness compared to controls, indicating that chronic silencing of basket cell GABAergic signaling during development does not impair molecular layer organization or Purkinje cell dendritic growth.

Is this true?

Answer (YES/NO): YES